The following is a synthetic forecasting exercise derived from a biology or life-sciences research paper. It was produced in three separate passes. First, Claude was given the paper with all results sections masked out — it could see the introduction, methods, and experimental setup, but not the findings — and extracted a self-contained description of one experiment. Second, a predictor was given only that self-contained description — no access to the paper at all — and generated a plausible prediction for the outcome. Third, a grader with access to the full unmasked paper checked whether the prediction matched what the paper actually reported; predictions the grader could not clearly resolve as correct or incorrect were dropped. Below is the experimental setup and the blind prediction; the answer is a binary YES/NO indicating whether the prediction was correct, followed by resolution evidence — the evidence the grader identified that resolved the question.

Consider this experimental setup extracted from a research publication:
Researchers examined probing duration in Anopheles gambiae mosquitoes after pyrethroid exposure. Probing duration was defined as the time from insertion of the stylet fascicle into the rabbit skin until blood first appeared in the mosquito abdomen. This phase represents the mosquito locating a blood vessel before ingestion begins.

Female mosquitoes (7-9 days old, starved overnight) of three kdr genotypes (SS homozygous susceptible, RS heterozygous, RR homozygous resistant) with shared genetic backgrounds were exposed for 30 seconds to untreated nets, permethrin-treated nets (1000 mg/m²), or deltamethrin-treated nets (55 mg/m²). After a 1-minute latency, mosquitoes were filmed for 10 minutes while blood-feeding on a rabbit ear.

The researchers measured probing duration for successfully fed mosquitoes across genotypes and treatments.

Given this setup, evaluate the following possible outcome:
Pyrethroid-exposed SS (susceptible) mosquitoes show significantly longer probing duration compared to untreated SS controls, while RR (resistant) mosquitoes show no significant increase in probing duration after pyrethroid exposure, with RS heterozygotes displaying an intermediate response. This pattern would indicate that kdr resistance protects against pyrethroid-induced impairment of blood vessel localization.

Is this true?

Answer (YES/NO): NO